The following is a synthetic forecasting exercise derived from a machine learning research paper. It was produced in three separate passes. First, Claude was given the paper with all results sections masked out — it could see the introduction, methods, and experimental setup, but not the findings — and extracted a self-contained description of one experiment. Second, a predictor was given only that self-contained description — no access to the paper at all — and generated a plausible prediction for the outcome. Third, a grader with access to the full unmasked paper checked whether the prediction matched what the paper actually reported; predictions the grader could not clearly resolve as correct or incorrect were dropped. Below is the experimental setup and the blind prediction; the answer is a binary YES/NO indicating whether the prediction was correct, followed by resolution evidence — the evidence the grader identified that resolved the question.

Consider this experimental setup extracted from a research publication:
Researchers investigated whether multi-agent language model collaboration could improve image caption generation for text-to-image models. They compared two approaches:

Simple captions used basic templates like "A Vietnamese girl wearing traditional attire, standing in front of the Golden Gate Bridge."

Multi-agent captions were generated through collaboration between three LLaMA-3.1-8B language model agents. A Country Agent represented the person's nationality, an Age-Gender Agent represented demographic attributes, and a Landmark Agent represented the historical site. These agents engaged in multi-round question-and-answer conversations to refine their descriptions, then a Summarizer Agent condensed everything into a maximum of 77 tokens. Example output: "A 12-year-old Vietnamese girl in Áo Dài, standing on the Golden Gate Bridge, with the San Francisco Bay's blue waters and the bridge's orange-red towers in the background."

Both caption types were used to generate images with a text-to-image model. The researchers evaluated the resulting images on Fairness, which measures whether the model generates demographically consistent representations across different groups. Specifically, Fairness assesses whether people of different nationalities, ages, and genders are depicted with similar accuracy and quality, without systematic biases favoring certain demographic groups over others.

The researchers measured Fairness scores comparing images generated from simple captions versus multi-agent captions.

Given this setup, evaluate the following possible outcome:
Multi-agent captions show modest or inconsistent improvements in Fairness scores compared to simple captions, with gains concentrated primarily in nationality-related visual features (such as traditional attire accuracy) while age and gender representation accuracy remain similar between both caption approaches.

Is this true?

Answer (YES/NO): NO